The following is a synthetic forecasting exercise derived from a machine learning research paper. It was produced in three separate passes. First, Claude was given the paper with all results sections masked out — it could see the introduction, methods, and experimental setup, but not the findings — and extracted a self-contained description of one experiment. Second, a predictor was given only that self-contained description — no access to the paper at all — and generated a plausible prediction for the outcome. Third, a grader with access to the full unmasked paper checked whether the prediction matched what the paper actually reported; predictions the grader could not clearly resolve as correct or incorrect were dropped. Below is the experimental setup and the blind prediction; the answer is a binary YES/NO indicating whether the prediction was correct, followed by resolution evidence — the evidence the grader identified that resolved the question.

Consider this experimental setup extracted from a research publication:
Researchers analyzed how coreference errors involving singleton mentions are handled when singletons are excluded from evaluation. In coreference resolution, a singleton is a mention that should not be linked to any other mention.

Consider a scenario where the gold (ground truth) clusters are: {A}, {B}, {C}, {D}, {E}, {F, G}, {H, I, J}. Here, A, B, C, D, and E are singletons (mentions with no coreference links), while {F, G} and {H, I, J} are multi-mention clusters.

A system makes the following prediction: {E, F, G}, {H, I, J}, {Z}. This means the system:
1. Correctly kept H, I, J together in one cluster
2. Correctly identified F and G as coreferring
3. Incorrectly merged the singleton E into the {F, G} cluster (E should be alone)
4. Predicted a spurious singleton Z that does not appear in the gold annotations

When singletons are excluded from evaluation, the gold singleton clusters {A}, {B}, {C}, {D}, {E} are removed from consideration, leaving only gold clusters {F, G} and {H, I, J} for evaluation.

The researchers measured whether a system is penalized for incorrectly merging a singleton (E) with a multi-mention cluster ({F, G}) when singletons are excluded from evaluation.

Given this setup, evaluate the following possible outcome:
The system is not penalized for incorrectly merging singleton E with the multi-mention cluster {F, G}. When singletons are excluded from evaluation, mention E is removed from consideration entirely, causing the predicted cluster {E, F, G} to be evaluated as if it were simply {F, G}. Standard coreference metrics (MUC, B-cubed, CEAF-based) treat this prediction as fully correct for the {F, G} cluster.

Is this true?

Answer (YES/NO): NO